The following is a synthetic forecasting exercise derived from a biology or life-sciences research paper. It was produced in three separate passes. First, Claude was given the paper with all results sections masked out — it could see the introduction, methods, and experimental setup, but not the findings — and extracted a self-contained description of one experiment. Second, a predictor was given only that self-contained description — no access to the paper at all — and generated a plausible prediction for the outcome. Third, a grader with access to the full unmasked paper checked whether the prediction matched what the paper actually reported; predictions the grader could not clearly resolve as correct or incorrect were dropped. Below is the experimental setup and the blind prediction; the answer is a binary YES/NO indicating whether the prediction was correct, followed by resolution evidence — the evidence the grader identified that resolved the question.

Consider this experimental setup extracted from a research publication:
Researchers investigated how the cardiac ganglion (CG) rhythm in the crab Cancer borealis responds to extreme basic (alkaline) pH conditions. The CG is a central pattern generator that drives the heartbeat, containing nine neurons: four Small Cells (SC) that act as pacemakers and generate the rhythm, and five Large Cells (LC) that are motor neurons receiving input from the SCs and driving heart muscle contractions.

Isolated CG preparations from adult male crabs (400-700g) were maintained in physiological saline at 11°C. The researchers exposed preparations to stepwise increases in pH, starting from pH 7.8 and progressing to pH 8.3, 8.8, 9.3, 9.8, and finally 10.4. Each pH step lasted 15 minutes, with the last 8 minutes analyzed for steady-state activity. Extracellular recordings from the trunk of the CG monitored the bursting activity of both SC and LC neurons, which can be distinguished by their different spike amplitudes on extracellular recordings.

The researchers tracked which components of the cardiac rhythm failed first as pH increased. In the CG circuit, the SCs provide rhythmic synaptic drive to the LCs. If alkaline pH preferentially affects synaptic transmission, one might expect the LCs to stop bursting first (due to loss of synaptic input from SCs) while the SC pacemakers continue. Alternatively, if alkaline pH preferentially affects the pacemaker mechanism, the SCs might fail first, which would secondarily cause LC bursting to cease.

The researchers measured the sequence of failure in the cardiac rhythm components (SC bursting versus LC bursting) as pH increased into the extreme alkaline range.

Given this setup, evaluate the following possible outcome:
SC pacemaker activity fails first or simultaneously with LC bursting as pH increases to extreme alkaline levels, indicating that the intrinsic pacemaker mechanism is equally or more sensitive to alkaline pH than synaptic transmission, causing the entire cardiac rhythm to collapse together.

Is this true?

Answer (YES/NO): NO